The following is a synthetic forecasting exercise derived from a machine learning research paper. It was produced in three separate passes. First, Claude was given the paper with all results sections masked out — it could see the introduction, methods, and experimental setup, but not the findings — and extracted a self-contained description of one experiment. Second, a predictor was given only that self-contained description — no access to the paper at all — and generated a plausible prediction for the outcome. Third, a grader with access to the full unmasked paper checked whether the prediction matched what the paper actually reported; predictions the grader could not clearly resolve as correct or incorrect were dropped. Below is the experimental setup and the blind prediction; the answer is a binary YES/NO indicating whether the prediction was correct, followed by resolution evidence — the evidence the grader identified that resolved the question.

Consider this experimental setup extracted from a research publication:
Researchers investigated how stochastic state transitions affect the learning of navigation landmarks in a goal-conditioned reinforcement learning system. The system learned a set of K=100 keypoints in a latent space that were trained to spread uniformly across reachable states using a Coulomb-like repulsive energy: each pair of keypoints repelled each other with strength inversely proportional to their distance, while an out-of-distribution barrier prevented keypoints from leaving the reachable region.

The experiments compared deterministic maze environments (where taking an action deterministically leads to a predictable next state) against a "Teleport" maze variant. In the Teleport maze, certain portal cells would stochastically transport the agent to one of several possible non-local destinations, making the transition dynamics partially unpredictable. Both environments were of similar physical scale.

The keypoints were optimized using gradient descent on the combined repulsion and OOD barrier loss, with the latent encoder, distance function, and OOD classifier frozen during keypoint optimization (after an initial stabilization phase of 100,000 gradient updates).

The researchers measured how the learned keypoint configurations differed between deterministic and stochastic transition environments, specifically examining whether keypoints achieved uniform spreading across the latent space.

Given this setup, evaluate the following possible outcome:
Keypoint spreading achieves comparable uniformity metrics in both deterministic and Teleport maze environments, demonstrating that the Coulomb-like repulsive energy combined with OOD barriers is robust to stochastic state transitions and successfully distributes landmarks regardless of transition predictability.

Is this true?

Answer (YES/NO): NO